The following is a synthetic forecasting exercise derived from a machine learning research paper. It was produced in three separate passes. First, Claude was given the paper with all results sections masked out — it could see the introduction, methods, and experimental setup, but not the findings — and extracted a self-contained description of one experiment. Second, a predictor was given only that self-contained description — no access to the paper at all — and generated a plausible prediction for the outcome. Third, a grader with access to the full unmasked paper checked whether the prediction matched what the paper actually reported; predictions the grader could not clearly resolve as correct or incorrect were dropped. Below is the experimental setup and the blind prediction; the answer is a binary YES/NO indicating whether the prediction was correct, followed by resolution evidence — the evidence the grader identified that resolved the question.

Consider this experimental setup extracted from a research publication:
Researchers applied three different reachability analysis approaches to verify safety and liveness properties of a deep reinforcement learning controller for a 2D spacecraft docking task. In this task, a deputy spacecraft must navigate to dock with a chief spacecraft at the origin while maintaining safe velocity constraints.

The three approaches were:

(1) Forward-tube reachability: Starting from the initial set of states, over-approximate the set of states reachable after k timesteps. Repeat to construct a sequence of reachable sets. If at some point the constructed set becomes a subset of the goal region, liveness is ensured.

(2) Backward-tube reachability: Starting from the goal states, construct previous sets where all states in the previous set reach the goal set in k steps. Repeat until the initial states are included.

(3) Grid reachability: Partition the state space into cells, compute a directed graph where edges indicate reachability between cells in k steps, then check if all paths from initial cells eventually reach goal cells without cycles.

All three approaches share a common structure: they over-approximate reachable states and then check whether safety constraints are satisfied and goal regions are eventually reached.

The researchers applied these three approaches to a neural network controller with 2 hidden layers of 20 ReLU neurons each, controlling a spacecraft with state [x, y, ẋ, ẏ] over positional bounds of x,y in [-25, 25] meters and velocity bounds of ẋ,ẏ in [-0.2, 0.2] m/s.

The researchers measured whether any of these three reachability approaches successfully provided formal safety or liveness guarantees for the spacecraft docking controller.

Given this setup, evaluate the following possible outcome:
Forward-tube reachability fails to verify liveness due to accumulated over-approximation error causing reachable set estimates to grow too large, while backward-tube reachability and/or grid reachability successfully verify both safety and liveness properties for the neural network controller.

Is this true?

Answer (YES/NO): NO